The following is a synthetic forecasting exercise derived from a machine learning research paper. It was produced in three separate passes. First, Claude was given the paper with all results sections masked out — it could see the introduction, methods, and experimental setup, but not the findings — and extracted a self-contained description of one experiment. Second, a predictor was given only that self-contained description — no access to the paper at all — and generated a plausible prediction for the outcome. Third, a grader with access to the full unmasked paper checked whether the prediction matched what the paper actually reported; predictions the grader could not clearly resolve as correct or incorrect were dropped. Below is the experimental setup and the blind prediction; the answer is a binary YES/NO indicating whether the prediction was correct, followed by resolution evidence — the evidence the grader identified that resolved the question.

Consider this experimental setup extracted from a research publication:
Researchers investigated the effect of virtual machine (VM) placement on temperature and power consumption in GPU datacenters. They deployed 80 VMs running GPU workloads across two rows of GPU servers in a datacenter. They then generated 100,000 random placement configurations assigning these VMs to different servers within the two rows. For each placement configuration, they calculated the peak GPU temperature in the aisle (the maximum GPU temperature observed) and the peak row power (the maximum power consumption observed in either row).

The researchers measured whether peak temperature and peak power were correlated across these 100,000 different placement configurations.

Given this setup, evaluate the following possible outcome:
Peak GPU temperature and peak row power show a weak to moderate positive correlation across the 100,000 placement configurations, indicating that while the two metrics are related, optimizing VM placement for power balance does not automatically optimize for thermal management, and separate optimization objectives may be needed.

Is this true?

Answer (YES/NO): NO